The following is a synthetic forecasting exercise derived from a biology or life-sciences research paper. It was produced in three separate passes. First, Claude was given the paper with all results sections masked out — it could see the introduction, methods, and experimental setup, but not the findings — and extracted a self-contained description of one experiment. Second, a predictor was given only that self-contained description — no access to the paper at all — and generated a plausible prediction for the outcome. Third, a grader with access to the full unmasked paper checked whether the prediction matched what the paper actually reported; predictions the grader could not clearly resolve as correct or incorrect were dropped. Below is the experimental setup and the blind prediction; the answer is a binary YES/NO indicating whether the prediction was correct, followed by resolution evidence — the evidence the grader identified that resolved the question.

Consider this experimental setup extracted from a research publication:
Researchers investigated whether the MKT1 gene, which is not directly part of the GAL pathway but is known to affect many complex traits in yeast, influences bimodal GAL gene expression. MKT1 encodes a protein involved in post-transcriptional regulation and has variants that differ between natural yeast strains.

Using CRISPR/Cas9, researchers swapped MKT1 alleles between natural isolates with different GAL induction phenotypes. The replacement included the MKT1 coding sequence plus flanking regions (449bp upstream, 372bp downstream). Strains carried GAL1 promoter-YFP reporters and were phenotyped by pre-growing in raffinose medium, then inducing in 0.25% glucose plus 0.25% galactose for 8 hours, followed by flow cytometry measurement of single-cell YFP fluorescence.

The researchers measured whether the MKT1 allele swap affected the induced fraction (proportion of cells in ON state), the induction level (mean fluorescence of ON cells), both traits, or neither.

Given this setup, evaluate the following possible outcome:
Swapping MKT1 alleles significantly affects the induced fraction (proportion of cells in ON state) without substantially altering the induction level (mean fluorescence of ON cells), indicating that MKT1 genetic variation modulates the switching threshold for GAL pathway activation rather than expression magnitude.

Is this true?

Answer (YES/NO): NO